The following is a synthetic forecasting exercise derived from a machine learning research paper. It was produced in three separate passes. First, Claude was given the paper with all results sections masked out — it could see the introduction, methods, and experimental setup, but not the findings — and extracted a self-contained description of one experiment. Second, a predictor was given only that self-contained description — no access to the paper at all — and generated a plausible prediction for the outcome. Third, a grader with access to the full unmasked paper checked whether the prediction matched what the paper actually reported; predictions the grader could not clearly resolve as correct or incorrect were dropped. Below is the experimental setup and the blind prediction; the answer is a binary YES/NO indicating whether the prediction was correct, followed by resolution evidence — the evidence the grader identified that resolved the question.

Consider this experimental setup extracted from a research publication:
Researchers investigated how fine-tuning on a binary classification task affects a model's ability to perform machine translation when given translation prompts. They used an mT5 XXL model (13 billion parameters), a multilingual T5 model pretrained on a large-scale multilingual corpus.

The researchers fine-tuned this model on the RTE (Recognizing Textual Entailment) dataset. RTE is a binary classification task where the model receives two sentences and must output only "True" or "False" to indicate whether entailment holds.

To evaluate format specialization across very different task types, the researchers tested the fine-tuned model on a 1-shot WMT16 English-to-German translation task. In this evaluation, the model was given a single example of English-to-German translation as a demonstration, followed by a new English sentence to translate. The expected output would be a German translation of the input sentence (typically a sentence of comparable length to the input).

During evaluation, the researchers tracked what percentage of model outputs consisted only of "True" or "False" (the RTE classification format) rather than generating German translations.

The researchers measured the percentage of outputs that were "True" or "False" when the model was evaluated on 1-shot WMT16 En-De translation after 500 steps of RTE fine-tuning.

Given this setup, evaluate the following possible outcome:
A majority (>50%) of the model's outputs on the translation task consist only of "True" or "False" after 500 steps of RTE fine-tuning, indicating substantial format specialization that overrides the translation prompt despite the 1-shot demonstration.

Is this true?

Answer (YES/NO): YES